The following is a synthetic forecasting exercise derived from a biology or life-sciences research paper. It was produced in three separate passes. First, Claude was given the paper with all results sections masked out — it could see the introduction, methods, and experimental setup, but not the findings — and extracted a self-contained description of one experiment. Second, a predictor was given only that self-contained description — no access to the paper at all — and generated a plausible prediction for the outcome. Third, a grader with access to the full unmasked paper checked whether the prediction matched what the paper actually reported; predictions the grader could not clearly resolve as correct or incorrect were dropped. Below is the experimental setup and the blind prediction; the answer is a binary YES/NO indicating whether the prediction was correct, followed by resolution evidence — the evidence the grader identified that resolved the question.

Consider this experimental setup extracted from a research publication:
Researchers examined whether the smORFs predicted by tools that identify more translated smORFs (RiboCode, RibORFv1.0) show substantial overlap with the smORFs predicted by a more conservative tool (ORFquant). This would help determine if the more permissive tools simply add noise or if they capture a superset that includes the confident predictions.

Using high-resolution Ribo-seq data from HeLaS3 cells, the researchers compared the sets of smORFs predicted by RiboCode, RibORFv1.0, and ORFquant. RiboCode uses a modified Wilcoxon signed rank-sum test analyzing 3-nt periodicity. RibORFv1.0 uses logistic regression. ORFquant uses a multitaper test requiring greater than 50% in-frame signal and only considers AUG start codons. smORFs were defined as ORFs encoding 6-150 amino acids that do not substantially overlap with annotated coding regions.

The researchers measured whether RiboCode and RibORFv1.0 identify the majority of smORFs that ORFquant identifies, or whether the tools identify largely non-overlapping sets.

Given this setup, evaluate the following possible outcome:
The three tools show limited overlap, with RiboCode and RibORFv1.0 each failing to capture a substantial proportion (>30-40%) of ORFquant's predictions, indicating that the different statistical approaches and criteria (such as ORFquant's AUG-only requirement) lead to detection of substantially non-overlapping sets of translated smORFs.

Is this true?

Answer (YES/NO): NO